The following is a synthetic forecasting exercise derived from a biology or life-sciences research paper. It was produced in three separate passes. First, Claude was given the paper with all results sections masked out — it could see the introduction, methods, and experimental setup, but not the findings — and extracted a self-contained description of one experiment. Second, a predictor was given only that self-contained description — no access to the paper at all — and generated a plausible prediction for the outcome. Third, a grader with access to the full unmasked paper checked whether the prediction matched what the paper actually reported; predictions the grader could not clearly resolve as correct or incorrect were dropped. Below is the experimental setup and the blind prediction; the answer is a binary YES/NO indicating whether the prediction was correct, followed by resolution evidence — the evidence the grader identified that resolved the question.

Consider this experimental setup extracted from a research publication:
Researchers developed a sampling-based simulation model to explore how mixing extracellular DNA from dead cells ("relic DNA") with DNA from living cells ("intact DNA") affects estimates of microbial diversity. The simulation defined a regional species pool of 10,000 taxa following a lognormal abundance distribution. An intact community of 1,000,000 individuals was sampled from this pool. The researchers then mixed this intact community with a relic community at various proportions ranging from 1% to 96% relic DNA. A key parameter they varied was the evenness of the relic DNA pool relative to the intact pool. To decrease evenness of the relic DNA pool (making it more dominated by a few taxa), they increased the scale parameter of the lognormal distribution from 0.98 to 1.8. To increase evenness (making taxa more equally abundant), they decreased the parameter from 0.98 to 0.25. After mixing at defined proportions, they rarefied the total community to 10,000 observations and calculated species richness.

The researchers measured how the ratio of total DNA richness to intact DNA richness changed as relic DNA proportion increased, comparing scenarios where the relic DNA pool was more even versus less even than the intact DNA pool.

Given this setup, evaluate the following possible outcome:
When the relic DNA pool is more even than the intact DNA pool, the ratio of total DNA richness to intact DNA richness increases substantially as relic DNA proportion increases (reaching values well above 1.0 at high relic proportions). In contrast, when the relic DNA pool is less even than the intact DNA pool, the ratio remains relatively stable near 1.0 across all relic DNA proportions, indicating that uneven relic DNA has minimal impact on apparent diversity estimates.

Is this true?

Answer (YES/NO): NO